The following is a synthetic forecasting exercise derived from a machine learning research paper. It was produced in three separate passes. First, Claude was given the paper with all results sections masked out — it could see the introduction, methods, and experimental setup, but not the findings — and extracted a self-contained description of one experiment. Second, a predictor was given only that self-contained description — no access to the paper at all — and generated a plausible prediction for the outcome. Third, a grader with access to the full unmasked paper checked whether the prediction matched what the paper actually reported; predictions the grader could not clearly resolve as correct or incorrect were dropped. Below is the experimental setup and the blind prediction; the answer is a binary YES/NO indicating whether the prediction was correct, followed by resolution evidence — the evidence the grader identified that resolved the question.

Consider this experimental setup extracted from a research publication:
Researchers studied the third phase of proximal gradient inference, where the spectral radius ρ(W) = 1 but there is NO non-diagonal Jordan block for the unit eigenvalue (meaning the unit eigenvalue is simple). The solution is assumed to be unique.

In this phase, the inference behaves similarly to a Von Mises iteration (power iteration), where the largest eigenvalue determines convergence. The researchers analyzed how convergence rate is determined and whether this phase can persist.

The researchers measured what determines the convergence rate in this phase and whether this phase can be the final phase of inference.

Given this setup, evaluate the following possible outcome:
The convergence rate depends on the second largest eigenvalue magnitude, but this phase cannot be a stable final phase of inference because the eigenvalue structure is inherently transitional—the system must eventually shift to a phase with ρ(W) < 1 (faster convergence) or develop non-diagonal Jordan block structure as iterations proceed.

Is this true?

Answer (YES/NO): YES